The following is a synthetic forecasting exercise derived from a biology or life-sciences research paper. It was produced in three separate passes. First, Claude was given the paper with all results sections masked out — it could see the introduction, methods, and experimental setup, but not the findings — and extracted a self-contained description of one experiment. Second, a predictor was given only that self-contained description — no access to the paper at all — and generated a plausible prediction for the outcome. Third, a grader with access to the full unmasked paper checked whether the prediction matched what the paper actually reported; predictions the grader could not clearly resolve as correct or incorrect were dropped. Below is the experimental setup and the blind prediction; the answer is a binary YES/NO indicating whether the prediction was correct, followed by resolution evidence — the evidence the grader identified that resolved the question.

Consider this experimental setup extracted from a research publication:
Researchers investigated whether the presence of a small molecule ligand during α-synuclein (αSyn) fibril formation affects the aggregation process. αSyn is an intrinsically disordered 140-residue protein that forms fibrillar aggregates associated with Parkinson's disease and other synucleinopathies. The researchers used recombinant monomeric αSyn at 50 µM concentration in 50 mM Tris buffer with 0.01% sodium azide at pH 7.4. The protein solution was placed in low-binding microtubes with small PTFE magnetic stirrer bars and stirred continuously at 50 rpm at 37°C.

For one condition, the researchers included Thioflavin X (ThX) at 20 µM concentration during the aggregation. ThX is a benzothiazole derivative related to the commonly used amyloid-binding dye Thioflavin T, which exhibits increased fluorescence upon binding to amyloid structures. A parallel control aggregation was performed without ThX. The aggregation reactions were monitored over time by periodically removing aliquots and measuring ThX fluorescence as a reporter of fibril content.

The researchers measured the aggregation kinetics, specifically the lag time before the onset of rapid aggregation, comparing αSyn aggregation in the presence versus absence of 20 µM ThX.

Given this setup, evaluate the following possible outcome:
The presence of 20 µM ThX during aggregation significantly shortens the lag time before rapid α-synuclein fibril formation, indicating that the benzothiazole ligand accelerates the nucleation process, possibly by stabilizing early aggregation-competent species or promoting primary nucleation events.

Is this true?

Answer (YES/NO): YES